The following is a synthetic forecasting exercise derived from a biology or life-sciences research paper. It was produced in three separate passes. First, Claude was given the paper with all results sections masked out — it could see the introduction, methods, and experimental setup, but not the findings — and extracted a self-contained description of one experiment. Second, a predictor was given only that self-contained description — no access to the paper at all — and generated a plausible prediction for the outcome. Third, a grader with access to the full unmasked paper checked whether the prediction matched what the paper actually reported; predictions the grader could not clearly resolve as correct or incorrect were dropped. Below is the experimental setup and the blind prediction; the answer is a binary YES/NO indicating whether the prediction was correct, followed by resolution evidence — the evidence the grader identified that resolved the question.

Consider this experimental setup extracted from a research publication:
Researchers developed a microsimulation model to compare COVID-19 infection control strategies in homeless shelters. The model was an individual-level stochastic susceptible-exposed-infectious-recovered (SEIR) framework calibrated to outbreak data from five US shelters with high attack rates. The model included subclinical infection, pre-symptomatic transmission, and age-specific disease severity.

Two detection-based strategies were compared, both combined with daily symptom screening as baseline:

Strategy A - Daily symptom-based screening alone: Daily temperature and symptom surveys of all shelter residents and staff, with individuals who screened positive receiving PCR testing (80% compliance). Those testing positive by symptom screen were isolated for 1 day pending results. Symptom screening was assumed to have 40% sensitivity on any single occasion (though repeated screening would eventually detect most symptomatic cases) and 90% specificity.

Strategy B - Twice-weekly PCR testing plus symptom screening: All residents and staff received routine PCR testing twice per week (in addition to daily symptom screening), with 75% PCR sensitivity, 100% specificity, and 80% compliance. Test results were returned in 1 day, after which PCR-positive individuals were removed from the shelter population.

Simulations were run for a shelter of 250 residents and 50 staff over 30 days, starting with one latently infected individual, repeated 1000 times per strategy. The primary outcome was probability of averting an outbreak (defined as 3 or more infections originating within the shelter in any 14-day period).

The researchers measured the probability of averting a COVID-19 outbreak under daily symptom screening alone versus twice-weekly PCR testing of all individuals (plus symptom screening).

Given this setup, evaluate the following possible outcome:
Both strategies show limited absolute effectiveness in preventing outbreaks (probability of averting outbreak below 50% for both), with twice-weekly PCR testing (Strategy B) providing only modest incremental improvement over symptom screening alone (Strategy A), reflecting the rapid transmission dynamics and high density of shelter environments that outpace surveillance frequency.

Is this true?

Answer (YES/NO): NO